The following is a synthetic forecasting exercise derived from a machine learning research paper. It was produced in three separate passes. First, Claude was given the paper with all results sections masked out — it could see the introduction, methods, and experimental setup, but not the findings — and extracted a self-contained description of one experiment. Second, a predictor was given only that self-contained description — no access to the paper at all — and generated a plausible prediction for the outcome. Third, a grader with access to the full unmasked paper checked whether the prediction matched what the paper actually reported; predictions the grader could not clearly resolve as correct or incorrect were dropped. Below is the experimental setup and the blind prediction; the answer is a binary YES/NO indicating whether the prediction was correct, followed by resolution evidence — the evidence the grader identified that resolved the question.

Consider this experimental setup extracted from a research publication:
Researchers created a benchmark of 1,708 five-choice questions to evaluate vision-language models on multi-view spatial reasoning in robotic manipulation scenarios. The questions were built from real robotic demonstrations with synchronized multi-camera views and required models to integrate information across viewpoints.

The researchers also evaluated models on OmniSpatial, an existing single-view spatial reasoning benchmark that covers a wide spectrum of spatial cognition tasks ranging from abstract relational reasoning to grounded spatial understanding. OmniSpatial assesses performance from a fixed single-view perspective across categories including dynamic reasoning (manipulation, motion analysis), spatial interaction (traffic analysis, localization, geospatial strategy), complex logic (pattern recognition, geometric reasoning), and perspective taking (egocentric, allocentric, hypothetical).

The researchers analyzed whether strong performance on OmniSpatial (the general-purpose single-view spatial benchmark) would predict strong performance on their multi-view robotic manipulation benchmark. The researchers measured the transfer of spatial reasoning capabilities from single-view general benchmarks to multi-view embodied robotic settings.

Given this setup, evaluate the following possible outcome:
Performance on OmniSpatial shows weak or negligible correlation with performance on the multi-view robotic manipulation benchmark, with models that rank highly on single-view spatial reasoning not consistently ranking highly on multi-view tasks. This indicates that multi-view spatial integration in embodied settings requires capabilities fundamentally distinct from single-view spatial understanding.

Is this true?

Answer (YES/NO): YES